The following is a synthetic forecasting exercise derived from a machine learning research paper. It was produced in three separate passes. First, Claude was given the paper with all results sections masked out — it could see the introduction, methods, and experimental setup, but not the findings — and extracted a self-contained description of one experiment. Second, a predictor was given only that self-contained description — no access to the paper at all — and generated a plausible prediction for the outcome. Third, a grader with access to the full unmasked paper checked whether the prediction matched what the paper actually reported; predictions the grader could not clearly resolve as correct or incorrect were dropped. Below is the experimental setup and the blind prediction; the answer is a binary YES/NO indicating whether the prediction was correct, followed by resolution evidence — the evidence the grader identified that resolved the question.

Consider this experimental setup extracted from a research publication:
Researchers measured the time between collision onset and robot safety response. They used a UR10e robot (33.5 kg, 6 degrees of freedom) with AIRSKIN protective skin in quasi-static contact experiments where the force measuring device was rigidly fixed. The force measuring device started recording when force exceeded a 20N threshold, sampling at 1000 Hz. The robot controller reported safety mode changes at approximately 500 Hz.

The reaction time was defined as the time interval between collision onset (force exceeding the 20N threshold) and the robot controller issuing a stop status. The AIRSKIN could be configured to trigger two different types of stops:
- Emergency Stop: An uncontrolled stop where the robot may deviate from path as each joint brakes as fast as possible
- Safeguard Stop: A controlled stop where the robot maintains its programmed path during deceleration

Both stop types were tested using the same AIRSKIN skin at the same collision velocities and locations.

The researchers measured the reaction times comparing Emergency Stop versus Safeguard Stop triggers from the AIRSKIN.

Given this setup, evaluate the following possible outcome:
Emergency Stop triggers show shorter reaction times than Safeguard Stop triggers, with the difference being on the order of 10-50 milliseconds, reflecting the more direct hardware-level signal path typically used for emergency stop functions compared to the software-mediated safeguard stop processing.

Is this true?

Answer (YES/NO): NO